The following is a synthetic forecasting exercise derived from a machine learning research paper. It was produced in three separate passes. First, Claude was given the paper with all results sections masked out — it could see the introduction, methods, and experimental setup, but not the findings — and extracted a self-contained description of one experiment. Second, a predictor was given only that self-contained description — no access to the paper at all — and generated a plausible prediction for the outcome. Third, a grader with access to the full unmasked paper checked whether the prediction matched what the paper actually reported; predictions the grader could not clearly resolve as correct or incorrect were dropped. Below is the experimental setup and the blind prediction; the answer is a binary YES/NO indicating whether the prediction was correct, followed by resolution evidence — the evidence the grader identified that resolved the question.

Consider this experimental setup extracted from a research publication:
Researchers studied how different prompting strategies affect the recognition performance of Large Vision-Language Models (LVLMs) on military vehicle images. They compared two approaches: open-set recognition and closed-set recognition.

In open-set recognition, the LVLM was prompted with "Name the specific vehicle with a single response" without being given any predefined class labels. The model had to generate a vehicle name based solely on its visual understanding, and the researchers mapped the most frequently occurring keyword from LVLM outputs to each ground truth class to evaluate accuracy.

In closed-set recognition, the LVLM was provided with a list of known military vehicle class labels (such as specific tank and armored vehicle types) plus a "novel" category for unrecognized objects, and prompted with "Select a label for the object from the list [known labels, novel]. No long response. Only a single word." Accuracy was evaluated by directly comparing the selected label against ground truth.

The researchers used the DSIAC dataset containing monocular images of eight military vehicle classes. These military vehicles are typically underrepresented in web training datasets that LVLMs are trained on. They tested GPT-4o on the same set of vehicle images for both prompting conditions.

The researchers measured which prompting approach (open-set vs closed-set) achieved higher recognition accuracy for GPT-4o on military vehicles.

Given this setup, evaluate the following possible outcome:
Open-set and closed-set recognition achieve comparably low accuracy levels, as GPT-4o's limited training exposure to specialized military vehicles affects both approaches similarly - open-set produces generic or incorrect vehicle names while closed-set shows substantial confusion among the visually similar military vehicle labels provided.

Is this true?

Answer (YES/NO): NO